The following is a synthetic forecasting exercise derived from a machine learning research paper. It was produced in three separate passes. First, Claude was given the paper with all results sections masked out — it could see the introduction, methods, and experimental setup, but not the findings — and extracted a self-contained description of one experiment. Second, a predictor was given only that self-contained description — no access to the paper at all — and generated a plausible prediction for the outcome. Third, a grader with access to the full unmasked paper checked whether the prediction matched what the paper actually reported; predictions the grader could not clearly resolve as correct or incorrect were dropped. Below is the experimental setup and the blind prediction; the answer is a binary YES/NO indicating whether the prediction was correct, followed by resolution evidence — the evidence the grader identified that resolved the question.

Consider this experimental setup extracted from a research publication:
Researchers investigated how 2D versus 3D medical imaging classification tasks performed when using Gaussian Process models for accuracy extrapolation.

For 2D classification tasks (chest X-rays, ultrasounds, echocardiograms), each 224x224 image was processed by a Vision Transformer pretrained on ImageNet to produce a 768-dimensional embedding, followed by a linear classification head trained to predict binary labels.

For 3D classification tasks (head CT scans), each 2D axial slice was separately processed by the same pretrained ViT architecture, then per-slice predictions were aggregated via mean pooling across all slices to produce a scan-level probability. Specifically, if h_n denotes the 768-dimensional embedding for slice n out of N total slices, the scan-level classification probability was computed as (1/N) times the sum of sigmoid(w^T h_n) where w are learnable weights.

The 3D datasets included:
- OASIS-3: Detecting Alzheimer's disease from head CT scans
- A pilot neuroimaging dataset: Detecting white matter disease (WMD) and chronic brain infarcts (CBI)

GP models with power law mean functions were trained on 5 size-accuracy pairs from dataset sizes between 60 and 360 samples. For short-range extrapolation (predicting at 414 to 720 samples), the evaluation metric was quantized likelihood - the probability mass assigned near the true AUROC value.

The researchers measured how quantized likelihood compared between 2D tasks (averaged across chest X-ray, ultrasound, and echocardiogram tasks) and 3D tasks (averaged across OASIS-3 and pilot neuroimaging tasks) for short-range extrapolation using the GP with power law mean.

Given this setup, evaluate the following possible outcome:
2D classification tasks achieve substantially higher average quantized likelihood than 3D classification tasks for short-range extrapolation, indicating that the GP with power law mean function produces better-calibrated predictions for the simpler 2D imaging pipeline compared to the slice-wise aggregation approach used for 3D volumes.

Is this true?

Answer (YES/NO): YES